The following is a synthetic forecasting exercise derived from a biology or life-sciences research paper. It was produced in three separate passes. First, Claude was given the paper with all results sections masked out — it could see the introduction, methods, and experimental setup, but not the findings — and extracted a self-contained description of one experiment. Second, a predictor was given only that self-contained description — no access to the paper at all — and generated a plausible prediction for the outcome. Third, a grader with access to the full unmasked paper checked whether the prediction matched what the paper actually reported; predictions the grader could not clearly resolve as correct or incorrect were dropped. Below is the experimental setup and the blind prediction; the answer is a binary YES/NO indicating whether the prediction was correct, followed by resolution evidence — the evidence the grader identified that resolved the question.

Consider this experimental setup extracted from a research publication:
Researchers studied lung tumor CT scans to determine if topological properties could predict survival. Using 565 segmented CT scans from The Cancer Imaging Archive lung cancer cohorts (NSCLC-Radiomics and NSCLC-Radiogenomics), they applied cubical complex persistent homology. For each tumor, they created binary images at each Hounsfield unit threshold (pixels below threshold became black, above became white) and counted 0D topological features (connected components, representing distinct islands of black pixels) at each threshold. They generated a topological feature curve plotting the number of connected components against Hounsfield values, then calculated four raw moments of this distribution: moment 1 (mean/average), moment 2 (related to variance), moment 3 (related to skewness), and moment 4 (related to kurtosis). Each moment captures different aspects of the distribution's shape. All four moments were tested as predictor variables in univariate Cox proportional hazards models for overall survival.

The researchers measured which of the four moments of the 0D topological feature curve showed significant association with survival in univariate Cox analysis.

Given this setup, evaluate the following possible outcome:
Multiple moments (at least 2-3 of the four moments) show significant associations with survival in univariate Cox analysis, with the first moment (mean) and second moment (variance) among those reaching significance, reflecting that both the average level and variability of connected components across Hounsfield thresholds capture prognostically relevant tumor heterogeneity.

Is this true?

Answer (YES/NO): NO